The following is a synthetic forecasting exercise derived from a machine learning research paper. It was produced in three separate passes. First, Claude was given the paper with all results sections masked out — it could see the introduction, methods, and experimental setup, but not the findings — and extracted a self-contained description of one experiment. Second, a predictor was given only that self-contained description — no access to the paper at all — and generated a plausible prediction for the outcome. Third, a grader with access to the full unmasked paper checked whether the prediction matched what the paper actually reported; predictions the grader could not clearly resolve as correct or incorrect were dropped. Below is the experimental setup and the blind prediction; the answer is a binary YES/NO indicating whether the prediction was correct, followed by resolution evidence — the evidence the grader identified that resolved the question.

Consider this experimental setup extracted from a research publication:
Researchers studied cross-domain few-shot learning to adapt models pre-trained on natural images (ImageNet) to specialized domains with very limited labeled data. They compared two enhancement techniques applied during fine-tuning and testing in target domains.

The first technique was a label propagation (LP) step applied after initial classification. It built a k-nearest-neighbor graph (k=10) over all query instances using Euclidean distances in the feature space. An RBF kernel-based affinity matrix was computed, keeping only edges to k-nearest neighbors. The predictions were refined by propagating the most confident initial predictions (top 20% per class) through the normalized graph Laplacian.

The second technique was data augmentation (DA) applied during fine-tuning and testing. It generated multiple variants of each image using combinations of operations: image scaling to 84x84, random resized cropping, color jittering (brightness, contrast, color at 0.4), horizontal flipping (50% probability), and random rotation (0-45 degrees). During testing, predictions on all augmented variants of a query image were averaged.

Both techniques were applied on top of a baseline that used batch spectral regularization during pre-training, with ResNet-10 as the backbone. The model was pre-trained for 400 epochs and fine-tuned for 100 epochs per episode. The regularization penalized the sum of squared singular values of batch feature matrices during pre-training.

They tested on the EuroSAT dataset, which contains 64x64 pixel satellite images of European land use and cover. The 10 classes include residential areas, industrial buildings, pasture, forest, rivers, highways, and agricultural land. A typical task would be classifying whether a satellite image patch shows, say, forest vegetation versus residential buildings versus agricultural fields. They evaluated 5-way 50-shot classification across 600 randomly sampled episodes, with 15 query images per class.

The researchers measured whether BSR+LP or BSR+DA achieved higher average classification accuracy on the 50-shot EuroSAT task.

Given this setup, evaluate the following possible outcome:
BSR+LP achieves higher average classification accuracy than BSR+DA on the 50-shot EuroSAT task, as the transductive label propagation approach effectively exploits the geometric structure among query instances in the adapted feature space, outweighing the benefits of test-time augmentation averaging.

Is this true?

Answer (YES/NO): NO